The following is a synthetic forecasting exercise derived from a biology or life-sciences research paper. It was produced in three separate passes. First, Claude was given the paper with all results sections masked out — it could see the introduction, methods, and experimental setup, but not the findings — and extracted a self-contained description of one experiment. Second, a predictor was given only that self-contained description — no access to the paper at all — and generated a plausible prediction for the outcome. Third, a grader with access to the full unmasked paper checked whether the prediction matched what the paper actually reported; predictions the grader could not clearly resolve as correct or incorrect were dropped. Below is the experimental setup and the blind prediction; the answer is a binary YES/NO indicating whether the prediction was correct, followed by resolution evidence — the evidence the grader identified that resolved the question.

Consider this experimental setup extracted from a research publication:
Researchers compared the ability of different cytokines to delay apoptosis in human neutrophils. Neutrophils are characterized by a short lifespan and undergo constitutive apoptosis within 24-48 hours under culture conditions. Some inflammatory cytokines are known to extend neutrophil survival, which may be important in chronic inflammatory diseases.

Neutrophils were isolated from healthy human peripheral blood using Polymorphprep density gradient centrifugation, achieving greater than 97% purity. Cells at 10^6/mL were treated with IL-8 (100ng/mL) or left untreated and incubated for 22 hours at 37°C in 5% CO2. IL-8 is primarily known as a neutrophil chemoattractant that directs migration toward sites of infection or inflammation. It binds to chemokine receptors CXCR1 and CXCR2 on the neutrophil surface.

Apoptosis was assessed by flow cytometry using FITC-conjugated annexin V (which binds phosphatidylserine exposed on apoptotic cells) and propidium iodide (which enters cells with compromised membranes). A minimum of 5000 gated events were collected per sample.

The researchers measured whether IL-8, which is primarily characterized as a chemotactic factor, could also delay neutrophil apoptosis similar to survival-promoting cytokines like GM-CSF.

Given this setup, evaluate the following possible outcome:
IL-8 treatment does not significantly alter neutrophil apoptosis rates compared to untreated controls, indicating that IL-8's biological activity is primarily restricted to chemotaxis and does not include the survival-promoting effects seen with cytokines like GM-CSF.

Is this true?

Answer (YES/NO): NO